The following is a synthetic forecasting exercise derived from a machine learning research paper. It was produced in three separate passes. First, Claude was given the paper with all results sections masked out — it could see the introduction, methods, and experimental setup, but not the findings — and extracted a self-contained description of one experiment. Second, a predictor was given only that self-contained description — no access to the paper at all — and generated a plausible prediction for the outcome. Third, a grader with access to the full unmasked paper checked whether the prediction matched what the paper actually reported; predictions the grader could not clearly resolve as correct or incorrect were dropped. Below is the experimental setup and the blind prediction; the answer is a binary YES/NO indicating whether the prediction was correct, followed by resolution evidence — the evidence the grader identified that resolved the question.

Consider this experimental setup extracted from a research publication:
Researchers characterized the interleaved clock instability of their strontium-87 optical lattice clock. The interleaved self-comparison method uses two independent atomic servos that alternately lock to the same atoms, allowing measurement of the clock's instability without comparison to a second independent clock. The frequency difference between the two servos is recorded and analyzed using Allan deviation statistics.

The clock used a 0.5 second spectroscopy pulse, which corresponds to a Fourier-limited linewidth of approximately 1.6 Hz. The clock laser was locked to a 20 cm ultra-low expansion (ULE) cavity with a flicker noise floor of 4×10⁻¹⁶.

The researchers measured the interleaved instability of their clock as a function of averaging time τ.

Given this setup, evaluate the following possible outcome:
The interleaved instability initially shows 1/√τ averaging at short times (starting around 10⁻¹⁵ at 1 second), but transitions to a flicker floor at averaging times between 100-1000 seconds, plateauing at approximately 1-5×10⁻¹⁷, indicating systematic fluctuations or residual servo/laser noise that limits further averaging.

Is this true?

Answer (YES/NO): NO